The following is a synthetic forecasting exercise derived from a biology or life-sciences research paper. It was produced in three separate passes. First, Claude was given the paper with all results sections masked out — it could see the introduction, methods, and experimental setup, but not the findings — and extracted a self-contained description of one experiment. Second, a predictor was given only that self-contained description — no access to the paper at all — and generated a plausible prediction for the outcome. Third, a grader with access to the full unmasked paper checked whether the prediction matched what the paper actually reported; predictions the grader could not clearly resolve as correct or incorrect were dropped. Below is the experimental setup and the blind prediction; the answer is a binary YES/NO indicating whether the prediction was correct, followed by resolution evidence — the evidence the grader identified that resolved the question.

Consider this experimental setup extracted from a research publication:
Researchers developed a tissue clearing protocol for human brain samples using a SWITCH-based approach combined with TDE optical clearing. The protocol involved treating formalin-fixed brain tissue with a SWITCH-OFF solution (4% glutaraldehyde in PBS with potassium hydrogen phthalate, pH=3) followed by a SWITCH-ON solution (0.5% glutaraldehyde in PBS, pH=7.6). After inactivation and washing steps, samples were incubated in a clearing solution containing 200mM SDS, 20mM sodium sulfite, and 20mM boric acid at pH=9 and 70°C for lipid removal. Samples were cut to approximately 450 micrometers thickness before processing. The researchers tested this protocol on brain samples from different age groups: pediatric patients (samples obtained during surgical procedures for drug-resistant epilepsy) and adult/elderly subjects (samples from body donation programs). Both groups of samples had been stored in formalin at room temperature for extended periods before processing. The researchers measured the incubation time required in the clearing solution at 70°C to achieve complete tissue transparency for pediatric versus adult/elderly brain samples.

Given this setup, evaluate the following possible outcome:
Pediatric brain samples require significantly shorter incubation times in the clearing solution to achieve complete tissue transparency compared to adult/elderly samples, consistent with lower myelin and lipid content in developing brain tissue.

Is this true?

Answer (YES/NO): YES